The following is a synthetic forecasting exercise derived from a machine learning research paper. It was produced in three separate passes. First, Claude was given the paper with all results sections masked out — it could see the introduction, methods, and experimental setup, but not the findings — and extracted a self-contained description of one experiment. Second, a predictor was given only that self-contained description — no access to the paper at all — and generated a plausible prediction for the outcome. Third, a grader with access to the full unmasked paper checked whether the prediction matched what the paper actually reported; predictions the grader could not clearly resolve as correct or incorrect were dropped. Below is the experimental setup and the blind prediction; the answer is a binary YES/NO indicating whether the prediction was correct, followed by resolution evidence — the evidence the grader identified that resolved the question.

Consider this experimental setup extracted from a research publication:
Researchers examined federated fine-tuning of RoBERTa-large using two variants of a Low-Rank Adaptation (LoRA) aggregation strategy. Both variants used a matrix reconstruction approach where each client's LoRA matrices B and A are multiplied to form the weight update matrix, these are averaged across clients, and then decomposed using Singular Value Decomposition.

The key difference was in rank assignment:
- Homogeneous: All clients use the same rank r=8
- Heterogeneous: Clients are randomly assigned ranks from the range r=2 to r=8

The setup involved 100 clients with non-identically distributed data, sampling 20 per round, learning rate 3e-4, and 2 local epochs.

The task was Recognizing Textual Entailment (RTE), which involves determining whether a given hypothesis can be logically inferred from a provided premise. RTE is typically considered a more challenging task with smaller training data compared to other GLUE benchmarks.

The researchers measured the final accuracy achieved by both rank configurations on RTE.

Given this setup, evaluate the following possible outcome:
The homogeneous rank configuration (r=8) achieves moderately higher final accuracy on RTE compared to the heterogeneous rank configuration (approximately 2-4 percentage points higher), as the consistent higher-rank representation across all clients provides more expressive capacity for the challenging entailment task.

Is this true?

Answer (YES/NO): NO